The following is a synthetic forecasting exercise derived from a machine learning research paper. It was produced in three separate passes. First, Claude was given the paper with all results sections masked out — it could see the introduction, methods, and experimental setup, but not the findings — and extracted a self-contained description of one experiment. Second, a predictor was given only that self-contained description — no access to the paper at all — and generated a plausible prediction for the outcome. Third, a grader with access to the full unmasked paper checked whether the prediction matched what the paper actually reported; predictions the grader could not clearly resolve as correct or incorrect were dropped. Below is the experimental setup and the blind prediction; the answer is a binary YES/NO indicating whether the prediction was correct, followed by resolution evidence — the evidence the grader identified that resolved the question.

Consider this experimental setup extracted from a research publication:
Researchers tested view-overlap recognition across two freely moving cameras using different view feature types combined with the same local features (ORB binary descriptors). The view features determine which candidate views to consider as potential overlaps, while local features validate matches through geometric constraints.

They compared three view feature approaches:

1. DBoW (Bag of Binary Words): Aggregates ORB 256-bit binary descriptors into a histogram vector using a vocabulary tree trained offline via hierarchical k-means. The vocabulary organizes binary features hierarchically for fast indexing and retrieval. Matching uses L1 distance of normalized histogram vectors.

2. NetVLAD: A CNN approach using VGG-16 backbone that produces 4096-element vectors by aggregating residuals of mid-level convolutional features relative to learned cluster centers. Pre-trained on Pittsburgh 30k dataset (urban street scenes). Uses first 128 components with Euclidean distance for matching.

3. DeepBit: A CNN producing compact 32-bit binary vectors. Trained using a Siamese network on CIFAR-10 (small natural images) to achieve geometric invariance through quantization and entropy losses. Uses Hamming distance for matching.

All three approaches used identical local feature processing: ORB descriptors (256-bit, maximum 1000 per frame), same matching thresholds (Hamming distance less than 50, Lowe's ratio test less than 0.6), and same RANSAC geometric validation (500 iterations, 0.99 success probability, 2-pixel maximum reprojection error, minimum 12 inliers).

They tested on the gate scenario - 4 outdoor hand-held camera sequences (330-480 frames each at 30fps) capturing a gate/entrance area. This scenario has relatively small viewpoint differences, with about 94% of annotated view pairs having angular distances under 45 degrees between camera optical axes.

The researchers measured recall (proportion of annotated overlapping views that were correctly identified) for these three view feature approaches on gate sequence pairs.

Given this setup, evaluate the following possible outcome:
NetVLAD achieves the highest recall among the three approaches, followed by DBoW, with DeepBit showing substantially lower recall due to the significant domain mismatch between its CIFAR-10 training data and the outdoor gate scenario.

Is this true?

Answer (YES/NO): NO